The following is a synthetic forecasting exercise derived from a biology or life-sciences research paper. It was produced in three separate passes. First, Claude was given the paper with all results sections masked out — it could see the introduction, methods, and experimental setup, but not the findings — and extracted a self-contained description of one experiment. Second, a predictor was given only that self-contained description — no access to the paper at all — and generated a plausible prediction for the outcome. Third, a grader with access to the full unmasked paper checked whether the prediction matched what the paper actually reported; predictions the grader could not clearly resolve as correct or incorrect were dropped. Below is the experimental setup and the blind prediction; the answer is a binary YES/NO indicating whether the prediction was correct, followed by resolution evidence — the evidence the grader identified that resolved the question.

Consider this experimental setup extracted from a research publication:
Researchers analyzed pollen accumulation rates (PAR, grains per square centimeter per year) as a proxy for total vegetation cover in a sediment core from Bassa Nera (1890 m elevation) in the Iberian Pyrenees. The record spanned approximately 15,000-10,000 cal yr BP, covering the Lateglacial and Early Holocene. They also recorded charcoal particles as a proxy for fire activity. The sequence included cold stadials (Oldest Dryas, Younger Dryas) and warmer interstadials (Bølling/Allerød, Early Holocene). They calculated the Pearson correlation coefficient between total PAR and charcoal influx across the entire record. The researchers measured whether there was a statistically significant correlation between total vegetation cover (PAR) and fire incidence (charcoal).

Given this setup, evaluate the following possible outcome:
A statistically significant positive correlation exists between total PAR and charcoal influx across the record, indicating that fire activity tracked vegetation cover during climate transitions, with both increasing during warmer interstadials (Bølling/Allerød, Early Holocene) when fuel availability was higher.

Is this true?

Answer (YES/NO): YES